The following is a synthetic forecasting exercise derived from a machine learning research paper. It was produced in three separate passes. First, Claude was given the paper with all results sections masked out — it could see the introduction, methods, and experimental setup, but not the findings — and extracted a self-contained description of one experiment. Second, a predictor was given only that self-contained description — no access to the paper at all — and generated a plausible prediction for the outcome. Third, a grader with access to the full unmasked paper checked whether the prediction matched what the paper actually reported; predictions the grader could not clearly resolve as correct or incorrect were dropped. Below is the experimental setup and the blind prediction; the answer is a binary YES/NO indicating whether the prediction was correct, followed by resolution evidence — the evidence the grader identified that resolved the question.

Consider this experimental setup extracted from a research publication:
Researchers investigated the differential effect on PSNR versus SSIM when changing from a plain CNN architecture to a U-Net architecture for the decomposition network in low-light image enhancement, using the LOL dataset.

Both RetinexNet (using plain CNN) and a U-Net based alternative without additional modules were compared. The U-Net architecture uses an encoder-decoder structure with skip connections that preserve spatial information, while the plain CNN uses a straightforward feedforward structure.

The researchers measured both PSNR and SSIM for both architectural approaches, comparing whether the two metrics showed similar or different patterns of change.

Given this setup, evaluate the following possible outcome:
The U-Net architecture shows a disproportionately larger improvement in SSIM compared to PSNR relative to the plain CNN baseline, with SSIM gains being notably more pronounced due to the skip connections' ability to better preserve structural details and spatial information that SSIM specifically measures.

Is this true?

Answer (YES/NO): YES